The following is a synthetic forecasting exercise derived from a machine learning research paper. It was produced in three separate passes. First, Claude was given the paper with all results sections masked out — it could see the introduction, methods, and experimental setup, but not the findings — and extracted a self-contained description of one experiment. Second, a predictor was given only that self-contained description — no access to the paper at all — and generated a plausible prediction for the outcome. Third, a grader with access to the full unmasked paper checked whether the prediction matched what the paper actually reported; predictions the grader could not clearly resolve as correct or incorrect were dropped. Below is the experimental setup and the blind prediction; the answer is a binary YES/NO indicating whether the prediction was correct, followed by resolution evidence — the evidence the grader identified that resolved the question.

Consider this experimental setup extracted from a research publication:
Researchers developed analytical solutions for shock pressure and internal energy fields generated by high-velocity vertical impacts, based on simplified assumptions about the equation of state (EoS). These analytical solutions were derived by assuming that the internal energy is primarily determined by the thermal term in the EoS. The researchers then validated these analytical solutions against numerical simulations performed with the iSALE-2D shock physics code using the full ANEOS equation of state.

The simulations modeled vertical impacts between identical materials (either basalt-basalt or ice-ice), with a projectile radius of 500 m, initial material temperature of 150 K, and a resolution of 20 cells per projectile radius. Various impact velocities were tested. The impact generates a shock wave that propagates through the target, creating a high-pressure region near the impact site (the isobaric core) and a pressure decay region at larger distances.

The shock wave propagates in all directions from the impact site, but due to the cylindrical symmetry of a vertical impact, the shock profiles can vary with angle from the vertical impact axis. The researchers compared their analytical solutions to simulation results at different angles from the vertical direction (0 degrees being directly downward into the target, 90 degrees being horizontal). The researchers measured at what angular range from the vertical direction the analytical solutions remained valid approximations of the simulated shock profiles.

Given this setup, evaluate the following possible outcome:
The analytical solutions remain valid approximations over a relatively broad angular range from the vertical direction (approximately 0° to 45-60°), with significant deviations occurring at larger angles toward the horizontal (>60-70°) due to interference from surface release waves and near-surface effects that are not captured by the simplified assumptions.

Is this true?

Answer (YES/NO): YES